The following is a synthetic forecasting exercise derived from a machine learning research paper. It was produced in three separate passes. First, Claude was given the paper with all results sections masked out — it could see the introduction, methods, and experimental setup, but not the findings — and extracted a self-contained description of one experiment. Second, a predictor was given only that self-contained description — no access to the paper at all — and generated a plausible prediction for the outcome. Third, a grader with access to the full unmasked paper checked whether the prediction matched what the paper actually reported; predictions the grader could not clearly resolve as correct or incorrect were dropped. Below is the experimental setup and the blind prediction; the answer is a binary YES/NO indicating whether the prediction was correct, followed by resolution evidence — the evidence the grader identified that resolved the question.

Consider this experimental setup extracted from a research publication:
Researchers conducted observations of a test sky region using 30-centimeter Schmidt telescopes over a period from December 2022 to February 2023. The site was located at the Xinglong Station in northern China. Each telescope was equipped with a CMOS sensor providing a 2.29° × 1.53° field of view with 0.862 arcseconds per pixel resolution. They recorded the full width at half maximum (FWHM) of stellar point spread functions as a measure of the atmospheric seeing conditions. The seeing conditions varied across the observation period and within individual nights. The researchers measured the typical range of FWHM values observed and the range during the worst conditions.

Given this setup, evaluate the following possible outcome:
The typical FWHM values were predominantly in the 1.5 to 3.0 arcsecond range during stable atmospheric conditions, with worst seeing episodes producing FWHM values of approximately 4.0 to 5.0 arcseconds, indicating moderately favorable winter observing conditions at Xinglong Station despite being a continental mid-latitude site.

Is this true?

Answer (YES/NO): NO